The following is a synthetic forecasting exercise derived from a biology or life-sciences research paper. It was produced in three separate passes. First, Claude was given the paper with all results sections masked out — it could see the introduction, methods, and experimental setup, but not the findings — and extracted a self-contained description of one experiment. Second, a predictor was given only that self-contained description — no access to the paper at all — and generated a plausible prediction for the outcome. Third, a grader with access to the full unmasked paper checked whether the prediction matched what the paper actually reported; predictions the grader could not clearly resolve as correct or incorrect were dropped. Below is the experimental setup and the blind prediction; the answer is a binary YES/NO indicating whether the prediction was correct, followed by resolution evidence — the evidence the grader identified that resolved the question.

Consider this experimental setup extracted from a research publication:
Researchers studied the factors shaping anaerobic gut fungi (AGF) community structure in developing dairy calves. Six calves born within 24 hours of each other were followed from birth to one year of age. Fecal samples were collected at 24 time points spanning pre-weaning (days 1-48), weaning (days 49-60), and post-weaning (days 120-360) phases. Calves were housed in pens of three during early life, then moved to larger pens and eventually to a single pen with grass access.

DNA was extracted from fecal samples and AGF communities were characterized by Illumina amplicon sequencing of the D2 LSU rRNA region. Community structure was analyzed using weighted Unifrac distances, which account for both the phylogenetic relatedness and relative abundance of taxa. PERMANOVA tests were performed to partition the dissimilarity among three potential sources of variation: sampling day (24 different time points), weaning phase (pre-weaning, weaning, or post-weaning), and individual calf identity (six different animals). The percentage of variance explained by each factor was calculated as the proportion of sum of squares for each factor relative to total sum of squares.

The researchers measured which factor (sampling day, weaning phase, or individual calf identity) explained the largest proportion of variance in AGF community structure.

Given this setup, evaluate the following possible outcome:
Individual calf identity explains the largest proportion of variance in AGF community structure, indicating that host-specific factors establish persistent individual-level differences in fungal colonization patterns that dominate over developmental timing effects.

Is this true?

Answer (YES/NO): NO